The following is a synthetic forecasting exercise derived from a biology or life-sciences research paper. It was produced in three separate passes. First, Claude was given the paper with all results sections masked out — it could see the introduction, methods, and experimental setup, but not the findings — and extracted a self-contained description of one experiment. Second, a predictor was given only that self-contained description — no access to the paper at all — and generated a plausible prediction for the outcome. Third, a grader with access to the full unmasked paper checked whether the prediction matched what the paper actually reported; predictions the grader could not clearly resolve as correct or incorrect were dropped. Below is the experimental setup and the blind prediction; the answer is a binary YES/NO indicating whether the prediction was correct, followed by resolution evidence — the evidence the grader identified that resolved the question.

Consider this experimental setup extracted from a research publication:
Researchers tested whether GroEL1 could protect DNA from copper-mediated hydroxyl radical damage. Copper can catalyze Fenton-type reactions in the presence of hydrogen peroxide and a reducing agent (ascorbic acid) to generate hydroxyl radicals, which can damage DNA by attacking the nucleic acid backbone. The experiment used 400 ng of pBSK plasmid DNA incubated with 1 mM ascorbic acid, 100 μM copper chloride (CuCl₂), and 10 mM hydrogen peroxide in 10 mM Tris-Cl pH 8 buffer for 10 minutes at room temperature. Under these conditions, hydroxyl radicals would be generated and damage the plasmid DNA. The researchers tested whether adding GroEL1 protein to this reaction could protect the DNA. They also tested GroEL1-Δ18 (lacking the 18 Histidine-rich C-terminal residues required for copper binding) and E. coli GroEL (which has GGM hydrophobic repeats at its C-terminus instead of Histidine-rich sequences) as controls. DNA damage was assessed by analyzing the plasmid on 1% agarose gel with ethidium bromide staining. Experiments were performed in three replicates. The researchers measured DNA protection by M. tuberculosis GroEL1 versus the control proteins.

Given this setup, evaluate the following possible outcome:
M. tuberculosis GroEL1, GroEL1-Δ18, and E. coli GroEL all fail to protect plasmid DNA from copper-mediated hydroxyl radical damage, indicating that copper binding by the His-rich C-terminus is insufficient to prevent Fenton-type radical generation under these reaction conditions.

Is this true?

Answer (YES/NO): NO